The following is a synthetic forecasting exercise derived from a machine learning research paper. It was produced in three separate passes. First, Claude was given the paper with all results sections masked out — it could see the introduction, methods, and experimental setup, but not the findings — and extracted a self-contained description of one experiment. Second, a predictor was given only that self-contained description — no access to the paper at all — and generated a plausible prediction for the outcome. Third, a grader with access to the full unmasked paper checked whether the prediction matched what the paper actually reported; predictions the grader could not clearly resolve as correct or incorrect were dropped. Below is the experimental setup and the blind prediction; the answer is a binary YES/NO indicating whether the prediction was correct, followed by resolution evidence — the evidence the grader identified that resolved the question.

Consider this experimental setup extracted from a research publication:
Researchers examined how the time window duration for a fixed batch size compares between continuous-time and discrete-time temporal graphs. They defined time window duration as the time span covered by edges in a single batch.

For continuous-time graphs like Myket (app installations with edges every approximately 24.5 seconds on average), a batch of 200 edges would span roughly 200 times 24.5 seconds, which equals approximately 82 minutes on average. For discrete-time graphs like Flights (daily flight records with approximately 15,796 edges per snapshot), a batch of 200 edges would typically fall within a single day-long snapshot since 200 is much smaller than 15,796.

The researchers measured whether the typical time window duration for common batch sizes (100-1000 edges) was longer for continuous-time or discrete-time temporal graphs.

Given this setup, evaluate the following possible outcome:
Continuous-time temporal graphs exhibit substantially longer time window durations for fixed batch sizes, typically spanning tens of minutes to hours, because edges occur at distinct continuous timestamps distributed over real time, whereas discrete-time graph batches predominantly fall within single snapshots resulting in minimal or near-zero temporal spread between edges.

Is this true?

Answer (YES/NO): YES